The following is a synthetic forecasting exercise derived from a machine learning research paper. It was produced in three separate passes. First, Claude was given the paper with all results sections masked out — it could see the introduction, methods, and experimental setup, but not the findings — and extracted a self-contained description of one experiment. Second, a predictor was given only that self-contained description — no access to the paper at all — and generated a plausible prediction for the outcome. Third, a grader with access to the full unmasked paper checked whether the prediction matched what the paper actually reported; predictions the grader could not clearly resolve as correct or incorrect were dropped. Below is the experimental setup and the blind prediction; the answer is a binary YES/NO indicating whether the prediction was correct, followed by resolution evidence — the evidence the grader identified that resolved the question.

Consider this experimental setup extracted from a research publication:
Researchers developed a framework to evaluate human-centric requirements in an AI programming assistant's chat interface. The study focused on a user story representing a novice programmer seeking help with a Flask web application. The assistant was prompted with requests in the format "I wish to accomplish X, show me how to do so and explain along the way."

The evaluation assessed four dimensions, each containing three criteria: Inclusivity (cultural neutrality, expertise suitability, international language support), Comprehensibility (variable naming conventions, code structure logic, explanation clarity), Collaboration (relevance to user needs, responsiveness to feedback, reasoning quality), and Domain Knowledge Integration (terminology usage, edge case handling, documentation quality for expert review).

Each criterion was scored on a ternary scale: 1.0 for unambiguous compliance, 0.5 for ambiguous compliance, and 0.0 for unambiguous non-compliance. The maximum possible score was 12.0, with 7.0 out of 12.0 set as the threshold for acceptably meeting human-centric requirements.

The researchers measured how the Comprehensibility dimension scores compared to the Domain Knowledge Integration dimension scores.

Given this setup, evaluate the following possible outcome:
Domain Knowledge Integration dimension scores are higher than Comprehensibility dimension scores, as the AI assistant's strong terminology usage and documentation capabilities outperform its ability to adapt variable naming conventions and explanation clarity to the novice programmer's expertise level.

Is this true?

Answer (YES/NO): NO